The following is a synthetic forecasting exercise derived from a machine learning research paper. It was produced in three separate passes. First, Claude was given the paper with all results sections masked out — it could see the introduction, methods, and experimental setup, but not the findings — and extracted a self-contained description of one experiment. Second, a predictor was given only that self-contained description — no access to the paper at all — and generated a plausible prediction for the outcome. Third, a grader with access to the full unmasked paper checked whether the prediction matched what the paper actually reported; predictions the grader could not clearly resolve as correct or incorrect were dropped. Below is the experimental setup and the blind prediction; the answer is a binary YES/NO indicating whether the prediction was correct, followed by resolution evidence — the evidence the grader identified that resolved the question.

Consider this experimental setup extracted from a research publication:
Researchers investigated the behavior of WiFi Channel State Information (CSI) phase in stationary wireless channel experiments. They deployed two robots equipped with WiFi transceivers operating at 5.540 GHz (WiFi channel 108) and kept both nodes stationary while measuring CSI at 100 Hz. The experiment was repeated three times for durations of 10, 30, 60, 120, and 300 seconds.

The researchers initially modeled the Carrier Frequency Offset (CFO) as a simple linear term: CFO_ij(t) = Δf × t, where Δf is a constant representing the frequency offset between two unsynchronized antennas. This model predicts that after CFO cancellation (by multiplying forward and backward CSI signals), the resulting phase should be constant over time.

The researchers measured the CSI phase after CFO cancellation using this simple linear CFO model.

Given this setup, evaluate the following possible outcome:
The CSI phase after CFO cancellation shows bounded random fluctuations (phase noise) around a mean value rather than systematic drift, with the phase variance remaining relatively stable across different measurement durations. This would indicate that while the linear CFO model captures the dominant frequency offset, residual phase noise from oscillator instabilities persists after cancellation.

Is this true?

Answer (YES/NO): NO